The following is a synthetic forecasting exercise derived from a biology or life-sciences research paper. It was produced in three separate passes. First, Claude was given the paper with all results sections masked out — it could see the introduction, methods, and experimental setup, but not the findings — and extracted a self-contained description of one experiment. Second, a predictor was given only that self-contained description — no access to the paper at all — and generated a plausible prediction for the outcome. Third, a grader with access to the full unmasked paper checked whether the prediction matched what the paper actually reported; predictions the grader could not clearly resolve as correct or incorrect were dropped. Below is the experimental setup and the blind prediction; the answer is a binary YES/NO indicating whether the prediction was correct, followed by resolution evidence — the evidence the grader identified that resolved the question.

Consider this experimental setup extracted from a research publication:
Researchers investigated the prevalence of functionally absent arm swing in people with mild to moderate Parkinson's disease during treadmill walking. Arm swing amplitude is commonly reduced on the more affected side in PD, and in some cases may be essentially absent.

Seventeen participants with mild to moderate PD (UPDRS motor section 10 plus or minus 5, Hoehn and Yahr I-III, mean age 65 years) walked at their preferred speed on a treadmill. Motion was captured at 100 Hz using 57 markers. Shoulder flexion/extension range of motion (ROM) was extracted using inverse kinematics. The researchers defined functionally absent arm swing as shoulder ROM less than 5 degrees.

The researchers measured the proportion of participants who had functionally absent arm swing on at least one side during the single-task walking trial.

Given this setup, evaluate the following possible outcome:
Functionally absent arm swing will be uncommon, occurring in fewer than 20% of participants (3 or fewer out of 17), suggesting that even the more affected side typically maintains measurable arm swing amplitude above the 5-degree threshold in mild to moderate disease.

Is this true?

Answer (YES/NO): YES